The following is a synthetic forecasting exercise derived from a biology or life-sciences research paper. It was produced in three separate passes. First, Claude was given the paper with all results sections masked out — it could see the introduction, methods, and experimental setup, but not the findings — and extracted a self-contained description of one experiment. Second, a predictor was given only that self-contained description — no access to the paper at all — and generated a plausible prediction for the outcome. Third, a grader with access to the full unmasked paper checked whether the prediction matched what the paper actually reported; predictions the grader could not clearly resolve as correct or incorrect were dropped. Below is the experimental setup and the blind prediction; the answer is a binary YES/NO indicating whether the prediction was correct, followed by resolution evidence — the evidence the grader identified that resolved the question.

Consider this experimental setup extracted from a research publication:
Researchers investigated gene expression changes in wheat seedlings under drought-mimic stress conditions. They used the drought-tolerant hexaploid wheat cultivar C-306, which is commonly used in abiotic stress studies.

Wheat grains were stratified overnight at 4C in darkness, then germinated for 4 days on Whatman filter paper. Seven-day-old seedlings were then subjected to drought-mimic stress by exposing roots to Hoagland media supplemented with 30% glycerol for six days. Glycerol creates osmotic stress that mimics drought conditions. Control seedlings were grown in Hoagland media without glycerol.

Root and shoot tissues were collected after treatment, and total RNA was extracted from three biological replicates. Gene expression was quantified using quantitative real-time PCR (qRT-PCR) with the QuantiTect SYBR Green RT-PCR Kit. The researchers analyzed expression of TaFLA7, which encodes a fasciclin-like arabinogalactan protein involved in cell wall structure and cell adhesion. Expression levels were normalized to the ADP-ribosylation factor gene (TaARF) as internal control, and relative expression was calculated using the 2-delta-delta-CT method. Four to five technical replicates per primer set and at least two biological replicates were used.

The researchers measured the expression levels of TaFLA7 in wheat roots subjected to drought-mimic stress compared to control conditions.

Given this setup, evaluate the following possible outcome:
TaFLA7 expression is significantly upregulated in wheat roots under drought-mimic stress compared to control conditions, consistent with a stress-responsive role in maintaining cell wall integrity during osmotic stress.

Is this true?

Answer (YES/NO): YES